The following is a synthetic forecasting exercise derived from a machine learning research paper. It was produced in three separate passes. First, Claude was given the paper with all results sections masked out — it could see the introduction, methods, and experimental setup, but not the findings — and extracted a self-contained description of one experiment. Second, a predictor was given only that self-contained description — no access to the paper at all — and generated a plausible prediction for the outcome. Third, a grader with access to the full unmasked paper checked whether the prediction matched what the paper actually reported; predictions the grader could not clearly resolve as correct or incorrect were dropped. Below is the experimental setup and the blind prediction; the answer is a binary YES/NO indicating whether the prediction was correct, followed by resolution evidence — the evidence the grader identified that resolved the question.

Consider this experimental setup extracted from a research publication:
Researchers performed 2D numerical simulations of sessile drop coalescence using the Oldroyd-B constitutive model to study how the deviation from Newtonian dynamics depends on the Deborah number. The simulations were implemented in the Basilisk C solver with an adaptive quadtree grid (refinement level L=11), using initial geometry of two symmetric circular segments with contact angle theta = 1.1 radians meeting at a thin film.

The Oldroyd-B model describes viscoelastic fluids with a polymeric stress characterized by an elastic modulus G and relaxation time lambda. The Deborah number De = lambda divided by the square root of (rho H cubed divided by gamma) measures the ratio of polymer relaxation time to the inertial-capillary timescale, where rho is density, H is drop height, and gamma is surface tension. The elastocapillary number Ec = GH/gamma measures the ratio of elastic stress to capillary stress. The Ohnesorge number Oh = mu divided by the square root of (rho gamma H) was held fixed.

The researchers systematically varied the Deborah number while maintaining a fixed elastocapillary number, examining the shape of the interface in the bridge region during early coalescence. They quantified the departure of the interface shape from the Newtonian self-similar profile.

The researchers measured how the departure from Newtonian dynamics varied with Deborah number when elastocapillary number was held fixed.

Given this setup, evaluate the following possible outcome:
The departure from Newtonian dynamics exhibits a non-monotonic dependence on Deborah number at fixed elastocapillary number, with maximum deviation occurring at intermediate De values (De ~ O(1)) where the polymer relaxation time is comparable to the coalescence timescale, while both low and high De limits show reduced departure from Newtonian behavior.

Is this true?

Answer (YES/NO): NO